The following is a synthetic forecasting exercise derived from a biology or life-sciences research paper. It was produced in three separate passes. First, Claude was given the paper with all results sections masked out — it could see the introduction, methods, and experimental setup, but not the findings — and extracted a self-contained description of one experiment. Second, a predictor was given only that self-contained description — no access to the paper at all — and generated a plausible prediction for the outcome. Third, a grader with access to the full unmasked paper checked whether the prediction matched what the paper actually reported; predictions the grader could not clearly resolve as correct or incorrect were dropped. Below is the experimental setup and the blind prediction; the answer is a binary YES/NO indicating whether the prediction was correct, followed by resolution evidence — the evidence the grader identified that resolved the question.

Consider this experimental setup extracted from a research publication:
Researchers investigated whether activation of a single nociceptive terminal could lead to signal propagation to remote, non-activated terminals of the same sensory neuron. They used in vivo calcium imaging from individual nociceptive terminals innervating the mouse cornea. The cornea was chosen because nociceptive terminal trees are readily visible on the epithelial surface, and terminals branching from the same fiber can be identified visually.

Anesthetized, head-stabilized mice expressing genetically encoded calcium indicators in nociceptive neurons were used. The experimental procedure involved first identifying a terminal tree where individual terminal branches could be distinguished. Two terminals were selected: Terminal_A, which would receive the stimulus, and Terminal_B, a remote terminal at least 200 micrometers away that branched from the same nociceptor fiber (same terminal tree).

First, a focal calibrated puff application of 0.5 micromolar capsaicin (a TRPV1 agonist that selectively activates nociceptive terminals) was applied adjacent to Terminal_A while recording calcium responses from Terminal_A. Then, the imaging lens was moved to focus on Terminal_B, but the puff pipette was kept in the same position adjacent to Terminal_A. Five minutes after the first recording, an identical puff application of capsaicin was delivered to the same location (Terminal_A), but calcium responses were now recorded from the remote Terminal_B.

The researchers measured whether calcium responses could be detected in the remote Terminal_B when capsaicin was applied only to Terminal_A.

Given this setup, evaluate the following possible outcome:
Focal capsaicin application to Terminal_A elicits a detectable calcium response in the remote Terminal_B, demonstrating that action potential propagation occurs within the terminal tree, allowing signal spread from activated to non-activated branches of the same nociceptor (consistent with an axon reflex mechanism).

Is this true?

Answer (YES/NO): YES